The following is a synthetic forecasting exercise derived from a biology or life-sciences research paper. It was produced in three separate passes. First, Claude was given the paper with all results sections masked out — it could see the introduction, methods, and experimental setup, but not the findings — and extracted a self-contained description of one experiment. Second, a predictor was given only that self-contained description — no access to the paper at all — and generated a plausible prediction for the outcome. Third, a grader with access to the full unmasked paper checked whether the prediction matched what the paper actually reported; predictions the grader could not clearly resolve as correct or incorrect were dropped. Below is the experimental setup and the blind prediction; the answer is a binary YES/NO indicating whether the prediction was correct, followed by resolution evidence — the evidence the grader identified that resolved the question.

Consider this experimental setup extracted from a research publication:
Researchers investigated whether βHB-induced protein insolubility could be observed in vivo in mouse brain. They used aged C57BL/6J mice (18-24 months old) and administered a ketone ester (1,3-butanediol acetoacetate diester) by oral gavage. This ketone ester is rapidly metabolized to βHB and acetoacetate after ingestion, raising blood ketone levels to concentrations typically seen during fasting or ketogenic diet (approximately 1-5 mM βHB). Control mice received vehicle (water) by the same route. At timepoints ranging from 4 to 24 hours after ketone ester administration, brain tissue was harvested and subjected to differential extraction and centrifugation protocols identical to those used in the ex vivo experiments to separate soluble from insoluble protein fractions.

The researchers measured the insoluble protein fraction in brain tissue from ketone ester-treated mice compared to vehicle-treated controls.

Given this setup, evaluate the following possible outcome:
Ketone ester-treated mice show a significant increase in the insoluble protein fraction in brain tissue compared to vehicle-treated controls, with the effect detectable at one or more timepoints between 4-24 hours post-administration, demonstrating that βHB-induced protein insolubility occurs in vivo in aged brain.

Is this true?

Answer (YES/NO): NO